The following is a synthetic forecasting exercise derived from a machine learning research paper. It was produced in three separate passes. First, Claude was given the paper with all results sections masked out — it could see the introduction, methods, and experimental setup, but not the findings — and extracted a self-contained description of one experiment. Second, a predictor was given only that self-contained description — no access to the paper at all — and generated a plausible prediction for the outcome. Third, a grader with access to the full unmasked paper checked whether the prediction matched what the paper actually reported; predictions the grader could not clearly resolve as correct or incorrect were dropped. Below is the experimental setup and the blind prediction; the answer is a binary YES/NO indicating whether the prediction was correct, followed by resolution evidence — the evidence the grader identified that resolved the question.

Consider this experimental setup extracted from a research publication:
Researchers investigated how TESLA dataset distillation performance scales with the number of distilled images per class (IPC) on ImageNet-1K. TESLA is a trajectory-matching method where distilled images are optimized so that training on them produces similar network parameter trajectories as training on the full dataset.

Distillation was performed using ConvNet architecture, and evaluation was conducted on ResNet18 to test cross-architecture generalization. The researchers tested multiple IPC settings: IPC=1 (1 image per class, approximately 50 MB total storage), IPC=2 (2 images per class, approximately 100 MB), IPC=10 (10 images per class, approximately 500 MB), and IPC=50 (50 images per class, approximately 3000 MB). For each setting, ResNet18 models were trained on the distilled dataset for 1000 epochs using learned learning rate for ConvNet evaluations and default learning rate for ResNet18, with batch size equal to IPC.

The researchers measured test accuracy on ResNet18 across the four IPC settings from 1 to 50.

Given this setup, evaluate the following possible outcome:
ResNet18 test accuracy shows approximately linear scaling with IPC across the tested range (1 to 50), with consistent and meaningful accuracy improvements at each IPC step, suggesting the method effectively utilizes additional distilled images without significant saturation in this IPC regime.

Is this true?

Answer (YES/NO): NO